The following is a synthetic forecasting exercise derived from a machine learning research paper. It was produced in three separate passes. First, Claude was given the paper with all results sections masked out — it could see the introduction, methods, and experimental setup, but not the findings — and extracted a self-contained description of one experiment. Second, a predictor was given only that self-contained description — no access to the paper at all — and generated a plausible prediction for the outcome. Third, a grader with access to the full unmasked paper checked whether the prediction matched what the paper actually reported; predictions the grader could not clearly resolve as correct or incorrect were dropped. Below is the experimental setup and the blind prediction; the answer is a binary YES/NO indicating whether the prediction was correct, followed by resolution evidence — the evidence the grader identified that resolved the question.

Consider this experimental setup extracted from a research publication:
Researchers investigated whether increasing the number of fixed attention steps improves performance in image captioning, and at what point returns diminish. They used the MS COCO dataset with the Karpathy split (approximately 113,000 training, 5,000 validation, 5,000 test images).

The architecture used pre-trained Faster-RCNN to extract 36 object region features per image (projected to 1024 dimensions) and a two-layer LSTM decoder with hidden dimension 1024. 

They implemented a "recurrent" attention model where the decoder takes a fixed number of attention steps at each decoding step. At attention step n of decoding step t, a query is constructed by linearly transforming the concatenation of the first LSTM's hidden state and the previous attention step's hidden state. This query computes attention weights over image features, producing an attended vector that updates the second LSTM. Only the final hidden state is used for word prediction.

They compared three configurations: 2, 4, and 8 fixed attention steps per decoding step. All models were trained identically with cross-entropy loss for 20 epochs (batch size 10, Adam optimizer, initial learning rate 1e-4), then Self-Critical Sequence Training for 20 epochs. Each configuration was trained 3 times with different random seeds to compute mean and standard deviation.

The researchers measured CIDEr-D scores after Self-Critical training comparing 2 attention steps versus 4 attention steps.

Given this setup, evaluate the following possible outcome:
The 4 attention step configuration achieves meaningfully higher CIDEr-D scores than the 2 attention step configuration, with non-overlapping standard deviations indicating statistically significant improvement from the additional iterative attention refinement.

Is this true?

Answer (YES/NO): YES